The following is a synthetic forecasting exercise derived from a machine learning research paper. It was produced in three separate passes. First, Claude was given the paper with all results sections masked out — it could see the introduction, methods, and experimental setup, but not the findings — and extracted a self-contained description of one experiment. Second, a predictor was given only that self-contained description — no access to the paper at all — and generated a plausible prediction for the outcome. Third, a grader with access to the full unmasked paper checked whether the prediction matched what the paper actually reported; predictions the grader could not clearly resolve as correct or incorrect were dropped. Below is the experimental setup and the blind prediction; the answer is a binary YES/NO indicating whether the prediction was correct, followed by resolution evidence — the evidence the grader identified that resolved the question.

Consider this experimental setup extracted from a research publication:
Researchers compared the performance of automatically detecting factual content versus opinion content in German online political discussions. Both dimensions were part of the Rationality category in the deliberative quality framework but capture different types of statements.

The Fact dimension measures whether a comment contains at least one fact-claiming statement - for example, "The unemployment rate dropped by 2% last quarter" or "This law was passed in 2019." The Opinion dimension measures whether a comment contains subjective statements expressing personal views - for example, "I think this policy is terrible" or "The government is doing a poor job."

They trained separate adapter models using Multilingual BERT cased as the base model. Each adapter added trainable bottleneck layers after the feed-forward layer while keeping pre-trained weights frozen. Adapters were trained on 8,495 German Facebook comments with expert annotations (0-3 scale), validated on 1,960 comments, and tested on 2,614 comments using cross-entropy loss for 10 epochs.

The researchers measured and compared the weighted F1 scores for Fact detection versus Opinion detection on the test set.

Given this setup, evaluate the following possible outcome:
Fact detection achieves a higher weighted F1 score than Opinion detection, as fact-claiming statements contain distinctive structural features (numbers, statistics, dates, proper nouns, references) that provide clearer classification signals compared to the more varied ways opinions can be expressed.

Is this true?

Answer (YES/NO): NO